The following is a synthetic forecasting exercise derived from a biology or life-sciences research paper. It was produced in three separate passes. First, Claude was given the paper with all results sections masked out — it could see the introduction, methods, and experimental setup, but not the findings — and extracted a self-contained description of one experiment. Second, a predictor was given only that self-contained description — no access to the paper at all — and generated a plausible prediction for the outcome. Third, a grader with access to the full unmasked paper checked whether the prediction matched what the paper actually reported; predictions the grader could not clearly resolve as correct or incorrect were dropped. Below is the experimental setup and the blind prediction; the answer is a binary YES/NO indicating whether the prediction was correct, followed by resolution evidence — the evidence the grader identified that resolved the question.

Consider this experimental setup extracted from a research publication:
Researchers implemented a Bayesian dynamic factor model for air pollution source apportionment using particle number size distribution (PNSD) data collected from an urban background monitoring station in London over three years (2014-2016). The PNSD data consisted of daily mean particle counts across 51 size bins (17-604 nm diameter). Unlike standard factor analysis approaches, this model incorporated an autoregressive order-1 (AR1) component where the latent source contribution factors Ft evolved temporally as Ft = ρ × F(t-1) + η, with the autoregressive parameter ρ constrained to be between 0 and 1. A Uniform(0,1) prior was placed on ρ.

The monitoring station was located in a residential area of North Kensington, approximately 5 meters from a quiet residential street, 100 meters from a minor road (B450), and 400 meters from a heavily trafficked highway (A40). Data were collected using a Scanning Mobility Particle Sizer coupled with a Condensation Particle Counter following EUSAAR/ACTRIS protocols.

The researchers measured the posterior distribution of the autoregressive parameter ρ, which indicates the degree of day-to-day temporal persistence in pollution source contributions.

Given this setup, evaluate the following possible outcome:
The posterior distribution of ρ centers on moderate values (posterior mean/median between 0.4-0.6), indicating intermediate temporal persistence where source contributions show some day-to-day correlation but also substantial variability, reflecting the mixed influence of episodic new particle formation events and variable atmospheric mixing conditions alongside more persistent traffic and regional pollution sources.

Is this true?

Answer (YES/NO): NO